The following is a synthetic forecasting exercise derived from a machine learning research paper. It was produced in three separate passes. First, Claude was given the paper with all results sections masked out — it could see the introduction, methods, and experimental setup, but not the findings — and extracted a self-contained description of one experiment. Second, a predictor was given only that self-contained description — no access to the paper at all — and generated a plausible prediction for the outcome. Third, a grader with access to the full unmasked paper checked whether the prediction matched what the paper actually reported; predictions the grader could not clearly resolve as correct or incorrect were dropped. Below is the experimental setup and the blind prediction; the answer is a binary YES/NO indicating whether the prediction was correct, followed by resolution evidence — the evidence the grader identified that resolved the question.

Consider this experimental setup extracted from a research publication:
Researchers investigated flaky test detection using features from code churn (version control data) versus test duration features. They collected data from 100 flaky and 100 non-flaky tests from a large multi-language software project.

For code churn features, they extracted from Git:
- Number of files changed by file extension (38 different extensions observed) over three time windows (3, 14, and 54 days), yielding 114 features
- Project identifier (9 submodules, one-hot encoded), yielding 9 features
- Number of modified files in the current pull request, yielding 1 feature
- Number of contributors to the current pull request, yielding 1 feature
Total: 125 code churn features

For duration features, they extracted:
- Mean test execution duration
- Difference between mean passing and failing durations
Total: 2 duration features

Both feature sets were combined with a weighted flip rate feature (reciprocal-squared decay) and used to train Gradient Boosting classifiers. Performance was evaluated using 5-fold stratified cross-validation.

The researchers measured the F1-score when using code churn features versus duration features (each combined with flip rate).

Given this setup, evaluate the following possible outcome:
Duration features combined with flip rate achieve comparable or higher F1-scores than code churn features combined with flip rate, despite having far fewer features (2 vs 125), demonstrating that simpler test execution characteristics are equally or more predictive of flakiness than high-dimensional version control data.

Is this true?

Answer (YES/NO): NO